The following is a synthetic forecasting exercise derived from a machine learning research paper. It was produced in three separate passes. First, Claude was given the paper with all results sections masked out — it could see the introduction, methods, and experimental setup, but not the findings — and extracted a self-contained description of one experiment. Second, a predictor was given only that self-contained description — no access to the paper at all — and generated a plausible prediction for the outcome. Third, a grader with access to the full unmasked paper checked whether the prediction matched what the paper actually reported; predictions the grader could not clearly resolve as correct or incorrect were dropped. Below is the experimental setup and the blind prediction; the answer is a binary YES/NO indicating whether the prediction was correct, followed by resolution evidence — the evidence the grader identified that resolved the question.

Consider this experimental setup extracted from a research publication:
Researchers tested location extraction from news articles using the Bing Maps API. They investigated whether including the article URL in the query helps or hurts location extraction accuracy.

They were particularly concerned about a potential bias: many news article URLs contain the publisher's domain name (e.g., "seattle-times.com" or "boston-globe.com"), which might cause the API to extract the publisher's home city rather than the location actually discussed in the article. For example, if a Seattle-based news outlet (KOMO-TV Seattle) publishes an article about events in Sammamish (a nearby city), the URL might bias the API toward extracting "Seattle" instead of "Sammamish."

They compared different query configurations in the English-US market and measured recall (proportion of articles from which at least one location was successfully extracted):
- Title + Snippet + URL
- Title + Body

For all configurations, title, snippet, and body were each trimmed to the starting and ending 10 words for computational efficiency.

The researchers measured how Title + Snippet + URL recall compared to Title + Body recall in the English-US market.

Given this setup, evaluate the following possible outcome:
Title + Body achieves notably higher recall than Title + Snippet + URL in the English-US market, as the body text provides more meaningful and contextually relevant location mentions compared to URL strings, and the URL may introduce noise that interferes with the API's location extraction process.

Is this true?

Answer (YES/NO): YES